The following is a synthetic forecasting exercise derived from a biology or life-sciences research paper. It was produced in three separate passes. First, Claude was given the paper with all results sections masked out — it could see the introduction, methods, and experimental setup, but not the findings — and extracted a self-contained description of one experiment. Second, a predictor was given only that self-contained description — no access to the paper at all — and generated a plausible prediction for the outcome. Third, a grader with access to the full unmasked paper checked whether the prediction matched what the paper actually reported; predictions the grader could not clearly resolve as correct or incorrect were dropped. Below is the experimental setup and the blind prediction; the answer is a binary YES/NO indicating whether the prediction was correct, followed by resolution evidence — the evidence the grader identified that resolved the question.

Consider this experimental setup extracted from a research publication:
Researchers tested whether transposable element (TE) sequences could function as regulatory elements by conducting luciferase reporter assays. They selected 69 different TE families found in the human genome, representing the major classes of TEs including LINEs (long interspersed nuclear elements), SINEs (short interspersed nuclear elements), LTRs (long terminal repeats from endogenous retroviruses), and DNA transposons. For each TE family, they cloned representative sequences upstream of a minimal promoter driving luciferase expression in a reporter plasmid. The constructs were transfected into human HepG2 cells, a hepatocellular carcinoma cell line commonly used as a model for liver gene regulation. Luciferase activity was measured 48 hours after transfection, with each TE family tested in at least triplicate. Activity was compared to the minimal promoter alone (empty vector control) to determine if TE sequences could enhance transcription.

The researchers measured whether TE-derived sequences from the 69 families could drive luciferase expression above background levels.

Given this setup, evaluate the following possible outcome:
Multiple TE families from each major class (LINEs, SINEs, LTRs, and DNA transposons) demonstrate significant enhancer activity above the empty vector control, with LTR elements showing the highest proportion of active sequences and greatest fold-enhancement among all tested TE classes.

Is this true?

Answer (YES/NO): NO